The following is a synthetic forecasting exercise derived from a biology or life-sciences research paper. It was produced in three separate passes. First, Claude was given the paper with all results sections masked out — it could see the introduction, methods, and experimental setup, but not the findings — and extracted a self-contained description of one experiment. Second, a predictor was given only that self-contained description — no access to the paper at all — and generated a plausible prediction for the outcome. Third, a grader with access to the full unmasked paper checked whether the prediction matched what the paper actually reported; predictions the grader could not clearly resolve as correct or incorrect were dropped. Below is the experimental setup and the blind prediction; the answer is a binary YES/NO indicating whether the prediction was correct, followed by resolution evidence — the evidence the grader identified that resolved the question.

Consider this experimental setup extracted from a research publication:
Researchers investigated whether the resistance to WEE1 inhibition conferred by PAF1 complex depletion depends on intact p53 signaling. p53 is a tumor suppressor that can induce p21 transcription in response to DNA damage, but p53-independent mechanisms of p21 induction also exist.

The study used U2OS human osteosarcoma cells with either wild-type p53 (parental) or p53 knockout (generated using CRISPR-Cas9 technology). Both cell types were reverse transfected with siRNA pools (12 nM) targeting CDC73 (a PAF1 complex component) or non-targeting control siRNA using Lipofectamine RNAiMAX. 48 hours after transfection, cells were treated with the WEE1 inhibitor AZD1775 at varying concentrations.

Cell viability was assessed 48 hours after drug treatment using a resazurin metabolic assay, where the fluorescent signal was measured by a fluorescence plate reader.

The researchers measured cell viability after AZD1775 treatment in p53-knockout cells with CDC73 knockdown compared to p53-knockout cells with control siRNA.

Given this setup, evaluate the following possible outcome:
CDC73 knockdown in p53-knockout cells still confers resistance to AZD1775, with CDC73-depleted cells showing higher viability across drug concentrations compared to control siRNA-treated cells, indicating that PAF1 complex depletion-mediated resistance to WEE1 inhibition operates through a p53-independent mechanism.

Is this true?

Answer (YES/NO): NO